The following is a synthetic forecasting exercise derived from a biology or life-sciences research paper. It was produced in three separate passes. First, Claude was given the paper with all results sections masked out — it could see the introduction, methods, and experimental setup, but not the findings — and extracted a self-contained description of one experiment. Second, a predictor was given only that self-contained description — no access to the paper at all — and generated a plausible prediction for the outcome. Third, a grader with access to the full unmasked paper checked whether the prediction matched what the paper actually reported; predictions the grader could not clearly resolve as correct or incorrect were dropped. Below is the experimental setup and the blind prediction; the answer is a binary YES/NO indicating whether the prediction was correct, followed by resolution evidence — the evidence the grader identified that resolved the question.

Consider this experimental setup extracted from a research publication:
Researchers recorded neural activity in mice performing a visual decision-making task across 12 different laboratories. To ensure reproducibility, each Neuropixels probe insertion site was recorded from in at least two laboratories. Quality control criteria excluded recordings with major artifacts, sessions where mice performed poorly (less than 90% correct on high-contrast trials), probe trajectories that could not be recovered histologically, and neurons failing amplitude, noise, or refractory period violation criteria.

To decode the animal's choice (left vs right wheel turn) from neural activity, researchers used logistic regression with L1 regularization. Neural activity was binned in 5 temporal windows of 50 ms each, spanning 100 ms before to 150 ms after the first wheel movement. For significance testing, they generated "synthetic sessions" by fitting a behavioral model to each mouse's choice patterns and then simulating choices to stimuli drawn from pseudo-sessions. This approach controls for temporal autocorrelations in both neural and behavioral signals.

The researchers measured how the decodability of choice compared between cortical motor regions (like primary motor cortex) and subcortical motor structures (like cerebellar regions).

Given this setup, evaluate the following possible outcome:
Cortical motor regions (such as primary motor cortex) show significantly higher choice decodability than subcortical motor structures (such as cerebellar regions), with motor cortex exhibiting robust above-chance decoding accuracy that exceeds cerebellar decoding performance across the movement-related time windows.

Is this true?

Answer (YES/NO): NO